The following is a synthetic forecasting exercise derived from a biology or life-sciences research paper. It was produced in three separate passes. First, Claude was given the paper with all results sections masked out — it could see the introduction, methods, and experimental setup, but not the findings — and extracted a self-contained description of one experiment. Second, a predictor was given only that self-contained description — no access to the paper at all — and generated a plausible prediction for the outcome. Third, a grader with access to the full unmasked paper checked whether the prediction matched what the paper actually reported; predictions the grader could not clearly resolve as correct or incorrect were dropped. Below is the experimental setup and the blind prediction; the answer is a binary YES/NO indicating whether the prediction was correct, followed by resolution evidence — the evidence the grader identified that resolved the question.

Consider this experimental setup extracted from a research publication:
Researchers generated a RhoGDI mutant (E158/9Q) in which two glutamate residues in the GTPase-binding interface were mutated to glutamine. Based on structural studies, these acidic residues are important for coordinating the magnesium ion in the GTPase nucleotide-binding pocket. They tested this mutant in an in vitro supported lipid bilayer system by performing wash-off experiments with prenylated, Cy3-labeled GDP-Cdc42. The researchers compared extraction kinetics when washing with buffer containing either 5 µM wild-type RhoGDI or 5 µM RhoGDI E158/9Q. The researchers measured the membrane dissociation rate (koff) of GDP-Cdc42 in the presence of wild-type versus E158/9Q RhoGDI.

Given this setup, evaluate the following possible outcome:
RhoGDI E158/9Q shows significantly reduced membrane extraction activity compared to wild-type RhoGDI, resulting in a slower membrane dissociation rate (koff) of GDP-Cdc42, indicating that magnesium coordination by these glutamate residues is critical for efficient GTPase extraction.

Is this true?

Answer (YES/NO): NO